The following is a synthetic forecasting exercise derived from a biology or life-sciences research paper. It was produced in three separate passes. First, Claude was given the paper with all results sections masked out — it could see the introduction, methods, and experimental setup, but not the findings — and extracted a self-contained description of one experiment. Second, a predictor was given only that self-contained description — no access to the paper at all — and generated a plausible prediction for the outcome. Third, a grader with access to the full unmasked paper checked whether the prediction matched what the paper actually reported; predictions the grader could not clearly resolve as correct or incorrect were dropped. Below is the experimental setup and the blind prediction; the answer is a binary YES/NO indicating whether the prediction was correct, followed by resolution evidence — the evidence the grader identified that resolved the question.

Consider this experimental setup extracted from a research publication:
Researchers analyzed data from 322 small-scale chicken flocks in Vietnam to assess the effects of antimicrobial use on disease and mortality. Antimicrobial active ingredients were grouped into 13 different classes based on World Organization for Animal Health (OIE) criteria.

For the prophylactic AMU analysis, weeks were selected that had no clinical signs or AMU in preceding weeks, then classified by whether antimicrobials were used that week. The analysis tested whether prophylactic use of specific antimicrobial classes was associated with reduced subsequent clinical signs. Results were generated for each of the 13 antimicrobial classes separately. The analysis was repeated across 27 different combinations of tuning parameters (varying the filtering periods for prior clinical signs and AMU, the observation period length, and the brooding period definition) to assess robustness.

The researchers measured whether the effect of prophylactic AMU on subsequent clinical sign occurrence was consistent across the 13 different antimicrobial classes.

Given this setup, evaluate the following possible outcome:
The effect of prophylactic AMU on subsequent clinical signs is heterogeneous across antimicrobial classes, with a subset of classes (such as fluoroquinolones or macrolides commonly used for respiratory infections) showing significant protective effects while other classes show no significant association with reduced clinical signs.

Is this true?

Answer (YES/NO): NO